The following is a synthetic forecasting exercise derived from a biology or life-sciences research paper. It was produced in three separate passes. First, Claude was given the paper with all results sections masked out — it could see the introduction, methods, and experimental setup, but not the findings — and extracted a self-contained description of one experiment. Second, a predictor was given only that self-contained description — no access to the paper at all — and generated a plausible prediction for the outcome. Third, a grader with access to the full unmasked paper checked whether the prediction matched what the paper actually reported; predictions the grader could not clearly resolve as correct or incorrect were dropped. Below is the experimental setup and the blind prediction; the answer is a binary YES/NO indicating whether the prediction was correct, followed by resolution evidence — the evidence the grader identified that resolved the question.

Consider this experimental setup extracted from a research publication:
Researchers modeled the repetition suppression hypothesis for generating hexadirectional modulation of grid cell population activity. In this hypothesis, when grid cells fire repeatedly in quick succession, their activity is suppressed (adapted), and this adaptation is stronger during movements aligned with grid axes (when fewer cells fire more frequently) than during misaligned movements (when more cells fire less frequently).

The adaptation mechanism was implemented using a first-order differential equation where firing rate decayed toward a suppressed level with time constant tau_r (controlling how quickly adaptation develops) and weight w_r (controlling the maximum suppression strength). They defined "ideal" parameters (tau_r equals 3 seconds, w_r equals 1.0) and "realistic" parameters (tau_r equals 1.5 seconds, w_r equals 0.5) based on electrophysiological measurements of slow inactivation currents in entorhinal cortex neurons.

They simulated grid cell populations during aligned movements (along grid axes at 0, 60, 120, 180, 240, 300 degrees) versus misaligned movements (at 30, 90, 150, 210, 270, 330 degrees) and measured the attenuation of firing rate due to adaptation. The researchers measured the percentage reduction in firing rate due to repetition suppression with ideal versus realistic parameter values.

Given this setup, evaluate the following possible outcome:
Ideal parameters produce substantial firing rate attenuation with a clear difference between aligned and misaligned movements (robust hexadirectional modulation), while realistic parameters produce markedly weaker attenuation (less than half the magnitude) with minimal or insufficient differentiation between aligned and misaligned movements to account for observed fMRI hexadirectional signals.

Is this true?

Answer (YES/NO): NO